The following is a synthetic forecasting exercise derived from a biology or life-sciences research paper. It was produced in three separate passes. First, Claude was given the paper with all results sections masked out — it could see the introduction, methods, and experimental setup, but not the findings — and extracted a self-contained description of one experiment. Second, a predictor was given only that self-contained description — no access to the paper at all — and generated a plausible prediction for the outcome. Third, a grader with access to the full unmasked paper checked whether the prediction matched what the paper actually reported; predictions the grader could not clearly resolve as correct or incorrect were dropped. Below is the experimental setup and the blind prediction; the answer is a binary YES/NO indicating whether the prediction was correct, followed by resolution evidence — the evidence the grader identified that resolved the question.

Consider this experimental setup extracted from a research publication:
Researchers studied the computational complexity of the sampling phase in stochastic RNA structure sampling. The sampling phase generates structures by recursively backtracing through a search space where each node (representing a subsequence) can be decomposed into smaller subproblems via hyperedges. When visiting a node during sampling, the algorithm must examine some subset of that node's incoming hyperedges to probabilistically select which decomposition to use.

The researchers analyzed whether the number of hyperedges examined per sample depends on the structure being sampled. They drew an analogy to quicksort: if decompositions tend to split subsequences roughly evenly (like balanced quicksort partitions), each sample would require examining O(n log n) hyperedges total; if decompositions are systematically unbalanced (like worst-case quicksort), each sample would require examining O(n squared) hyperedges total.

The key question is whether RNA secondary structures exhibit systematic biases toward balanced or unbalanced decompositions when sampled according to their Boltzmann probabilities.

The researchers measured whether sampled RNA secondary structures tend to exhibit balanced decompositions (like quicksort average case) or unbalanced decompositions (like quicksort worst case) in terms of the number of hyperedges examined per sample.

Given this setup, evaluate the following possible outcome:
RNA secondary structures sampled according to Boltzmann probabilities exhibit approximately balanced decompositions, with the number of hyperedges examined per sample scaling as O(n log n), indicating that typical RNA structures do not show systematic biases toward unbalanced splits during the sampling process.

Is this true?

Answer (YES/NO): YES